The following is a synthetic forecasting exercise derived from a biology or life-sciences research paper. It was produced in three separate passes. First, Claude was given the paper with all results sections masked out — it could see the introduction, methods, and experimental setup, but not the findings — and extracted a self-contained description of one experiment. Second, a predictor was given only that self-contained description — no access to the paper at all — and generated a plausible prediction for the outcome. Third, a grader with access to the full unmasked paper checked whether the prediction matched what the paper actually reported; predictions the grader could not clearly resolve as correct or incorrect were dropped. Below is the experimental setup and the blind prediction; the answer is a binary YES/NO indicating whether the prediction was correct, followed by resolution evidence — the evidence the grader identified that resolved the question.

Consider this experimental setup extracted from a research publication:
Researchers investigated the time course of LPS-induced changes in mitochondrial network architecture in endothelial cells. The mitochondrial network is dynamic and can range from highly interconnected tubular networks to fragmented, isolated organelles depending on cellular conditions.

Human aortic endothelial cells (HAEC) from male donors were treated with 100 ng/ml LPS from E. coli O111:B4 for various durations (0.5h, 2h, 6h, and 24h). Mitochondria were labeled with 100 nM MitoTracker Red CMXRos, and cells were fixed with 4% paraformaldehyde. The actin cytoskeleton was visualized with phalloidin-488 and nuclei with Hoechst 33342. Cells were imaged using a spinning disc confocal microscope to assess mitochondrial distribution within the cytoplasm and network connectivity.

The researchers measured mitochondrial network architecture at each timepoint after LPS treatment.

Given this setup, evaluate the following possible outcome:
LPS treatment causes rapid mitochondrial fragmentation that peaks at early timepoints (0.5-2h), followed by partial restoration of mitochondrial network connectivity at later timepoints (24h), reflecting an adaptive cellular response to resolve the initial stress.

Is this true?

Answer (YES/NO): NO